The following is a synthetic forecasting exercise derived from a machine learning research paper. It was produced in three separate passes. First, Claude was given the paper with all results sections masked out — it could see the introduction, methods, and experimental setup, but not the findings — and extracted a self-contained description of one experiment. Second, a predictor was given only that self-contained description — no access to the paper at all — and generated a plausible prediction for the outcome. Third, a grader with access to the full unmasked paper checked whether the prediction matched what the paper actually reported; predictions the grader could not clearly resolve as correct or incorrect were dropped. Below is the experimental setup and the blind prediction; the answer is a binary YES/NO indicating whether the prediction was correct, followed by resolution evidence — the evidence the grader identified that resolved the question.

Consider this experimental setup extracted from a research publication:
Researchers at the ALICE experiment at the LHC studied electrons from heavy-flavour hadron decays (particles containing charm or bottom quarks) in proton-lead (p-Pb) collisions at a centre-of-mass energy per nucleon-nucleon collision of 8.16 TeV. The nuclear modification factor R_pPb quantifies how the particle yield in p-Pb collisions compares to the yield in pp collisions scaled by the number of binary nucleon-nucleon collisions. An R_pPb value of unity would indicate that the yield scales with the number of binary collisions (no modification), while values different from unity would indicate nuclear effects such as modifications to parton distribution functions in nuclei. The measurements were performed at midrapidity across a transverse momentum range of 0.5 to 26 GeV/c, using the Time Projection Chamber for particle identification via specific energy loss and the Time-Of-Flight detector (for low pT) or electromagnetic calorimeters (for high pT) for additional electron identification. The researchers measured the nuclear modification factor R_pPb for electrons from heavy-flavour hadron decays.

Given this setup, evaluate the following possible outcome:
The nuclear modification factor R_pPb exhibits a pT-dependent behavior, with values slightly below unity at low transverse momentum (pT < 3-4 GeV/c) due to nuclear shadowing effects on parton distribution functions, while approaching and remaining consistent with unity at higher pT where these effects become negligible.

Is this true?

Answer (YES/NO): NO